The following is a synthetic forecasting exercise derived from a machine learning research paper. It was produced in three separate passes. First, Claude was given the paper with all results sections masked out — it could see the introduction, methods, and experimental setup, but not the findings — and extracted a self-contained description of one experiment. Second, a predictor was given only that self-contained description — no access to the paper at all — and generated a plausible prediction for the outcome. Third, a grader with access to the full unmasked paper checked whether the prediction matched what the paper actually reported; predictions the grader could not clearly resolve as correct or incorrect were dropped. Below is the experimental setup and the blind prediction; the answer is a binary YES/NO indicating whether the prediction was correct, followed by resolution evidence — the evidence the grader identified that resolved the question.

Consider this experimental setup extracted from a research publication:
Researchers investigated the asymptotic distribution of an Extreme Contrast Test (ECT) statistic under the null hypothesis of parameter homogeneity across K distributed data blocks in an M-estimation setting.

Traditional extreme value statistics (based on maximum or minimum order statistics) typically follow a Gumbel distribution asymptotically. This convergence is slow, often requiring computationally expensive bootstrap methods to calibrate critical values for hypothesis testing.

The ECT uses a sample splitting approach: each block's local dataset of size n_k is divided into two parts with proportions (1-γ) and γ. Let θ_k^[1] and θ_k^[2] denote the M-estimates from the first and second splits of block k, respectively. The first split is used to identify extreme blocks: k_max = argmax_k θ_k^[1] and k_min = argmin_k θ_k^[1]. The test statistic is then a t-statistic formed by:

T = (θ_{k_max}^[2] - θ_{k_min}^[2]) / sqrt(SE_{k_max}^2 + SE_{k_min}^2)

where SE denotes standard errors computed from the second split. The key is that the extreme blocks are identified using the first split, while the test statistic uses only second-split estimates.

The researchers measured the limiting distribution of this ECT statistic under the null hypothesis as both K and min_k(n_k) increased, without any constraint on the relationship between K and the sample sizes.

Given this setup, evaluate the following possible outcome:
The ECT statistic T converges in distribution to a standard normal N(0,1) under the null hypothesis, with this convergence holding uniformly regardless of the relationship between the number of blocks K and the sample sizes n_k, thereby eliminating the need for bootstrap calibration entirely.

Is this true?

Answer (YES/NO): YES